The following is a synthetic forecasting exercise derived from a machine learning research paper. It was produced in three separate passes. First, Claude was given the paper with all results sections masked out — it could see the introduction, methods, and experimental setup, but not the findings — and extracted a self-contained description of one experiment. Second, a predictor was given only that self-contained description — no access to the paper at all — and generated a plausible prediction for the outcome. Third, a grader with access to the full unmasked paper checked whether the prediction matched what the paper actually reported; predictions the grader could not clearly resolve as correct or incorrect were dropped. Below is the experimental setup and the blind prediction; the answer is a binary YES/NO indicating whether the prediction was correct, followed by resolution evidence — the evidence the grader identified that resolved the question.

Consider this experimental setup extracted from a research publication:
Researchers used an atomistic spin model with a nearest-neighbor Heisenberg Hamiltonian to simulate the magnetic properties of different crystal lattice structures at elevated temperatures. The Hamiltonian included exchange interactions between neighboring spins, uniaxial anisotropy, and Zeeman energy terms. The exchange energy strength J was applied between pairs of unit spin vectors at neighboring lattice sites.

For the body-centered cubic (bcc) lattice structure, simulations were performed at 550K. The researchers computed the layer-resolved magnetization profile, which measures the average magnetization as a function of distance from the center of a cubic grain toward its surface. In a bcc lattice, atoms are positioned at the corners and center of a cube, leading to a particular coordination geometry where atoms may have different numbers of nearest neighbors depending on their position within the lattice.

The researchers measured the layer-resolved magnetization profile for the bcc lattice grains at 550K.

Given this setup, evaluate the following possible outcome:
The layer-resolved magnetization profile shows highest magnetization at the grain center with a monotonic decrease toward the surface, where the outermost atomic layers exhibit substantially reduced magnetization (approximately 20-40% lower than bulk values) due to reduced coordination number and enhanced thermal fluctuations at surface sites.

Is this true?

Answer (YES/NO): NO